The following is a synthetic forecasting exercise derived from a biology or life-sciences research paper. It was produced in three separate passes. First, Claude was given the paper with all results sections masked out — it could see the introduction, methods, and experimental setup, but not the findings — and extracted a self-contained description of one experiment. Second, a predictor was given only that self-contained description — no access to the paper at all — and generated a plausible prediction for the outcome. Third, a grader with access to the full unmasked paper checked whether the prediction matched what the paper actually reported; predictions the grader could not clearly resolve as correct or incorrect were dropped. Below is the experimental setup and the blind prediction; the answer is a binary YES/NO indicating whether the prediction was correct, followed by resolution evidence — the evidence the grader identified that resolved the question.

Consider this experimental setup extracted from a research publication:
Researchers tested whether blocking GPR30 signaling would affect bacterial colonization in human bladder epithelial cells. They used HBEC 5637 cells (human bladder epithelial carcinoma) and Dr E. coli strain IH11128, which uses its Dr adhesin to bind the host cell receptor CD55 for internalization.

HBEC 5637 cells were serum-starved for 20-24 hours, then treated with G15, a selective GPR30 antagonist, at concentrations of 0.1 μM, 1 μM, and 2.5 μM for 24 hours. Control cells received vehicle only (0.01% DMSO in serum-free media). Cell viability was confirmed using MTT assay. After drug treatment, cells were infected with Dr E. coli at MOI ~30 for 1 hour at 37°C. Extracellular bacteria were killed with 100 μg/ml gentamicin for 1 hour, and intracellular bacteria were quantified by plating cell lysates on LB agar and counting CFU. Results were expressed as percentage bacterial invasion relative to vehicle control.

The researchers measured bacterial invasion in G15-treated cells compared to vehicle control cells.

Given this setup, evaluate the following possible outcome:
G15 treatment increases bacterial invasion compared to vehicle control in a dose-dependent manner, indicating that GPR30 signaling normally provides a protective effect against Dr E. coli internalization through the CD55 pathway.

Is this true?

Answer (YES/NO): NO